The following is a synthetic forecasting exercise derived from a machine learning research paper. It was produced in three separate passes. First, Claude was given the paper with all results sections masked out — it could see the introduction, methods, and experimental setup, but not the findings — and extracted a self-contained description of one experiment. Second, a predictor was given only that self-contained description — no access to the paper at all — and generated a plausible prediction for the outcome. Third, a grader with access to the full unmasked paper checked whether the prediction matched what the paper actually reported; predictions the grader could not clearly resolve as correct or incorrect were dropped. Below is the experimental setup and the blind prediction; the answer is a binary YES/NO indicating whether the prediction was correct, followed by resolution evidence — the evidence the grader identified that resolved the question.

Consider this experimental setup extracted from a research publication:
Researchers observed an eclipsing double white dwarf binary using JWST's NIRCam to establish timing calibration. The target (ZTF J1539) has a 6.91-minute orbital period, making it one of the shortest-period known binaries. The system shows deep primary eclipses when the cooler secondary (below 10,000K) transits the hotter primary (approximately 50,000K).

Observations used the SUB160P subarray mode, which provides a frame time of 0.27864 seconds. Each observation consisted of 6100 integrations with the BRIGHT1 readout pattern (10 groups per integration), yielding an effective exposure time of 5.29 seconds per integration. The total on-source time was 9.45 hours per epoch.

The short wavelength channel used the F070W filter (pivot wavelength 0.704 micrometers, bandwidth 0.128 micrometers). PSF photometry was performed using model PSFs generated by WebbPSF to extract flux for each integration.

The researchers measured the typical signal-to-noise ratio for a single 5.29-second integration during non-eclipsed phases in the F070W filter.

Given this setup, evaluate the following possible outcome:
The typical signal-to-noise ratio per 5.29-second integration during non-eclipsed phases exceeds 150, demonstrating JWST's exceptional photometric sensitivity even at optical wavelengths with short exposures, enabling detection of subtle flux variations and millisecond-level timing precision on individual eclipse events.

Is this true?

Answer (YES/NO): NO